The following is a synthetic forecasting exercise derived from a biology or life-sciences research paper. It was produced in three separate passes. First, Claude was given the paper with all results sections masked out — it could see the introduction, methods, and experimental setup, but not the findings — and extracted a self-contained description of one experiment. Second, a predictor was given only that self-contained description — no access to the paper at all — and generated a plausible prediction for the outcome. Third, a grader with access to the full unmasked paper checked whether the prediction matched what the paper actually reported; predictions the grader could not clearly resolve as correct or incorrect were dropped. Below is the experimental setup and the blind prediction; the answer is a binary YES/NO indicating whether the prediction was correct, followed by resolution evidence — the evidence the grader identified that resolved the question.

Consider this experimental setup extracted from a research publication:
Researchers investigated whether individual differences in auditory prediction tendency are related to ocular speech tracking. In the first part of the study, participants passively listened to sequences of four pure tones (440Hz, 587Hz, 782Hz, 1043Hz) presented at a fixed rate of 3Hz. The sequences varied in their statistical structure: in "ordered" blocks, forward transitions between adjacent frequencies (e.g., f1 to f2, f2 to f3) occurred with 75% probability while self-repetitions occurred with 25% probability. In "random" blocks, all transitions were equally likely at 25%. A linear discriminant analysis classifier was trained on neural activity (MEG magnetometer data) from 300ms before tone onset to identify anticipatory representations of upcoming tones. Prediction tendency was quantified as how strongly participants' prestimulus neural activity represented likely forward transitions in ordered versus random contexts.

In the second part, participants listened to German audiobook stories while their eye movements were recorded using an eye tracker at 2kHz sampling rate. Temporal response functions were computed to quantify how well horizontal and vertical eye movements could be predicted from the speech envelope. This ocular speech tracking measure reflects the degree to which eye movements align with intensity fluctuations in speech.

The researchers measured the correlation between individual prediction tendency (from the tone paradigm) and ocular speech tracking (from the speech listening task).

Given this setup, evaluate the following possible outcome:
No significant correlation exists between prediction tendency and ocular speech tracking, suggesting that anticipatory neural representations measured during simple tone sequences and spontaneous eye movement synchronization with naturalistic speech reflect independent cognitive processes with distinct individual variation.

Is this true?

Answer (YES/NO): YES